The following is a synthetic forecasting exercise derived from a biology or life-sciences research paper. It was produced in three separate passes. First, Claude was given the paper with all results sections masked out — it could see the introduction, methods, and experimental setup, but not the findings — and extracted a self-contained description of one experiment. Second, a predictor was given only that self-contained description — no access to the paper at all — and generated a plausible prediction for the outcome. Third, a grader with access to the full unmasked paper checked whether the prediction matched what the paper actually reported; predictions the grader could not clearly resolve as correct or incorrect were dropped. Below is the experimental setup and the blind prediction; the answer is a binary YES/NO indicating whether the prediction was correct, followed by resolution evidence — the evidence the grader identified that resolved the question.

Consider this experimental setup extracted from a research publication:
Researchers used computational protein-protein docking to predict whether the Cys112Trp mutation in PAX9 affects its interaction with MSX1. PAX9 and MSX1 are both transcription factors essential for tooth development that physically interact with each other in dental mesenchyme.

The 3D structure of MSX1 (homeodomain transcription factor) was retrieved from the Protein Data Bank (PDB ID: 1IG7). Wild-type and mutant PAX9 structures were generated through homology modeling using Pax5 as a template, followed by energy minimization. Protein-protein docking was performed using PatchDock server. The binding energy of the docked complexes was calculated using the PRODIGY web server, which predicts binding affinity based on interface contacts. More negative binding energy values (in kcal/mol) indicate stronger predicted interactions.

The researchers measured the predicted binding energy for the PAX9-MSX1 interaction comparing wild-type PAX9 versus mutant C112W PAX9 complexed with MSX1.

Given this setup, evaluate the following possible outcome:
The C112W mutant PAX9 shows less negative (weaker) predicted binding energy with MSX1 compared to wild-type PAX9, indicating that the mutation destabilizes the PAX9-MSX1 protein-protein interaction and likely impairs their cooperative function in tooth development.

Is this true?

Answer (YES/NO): YES